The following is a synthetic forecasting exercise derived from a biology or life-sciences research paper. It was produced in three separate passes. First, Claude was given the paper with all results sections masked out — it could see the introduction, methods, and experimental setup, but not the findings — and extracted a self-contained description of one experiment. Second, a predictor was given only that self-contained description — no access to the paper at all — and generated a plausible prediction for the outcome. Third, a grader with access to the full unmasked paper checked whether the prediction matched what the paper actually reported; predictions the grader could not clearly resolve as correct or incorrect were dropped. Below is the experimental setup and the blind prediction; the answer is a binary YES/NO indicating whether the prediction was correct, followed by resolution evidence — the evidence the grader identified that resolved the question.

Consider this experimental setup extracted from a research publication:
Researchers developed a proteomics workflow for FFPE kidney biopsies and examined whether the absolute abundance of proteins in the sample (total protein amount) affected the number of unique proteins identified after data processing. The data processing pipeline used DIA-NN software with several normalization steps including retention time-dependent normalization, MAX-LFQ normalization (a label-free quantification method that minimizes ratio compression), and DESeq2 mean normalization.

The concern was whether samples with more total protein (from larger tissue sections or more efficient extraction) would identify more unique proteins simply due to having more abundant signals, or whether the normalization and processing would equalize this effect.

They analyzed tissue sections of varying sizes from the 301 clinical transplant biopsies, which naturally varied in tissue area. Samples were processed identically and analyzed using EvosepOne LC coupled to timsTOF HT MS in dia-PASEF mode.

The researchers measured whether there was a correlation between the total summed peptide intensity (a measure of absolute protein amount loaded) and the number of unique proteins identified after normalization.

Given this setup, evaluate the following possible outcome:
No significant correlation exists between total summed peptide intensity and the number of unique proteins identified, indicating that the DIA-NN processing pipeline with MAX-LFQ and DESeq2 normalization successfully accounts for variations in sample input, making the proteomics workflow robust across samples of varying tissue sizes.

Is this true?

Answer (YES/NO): NO